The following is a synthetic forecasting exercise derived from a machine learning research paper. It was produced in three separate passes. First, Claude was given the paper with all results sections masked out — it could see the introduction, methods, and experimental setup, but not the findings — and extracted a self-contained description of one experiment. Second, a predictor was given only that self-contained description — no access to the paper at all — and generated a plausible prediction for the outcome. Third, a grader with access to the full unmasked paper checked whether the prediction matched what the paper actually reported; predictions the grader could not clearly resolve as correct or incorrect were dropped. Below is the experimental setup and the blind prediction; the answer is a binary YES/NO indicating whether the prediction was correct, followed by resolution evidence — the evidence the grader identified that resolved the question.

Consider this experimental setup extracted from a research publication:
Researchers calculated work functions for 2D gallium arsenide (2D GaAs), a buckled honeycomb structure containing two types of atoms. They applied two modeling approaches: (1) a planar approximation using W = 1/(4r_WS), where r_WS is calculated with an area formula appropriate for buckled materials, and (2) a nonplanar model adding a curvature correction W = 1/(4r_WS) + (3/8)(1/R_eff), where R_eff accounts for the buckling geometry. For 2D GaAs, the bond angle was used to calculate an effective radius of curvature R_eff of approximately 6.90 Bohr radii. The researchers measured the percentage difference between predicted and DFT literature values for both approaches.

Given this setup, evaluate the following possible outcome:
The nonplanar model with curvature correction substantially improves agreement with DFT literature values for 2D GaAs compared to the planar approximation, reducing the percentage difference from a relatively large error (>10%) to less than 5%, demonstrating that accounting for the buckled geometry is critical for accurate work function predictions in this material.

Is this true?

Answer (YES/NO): NO